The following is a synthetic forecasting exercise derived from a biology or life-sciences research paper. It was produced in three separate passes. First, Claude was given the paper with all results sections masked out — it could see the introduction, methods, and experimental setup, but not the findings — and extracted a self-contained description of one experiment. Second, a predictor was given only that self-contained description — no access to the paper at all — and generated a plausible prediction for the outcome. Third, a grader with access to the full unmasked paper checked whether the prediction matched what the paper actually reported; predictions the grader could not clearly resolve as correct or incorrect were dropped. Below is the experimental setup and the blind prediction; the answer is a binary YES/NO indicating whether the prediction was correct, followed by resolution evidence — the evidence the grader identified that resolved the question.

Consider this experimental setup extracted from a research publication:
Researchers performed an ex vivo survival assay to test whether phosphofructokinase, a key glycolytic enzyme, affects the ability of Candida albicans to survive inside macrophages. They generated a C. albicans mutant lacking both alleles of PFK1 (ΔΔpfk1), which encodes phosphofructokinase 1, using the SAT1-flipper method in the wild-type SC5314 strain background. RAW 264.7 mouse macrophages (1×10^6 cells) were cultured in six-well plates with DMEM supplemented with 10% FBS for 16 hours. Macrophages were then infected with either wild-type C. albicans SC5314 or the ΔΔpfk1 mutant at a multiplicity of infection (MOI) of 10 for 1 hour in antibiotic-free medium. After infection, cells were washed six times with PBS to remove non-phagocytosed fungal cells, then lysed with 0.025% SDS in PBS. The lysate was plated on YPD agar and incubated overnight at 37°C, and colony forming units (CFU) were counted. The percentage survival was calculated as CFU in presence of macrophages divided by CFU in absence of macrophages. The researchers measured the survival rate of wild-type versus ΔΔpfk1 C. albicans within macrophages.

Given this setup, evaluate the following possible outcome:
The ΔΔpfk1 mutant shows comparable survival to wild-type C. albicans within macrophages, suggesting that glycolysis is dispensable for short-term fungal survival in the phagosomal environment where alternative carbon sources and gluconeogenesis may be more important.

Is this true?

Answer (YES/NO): NO